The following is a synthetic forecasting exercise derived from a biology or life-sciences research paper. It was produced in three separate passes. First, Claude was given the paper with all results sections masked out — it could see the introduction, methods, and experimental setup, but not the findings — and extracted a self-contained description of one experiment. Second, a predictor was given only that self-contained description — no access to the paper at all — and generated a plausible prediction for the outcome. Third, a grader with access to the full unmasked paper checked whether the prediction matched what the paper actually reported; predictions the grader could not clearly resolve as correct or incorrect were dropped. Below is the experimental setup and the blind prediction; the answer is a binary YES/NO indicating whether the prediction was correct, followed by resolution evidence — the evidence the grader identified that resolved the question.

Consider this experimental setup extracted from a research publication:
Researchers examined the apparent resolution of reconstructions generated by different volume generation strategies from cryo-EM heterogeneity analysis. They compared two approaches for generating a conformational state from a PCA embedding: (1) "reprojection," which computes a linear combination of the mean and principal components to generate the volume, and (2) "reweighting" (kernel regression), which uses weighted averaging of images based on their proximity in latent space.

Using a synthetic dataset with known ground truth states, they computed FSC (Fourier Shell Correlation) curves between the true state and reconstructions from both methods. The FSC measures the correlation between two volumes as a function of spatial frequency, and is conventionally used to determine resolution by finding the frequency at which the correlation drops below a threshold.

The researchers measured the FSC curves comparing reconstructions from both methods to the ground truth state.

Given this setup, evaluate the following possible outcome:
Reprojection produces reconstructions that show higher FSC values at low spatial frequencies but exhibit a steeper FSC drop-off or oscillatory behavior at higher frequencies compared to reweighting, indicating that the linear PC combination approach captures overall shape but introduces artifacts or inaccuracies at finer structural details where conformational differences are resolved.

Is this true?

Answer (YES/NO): NO